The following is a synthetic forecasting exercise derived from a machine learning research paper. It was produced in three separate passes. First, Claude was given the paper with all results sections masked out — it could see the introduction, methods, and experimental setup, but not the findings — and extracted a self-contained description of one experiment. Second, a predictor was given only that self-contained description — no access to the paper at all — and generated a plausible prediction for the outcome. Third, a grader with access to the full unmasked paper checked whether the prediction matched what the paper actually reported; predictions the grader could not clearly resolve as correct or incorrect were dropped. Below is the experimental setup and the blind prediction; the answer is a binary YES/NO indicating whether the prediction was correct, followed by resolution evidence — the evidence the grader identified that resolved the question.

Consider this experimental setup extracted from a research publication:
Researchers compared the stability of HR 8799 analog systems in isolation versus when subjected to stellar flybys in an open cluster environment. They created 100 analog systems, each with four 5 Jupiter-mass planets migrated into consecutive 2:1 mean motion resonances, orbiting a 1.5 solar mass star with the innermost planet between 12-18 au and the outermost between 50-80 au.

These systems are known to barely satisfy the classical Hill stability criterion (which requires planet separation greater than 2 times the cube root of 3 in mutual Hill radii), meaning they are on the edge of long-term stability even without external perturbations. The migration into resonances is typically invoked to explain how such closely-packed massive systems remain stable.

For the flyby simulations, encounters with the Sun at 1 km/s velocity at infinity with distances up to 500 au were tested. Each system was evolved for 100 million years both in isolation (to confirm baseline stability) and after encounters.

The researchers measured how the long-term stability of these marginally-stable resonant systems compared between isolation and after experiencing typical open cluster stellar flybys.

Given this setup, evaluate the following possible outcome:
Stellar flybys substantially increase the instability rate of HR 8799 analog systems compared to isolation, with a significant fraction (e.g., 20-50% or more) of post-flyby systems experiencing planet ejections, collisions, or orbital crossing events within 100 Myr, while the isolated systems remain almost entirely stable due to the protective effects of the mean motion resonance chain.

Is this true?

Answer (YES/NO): YES